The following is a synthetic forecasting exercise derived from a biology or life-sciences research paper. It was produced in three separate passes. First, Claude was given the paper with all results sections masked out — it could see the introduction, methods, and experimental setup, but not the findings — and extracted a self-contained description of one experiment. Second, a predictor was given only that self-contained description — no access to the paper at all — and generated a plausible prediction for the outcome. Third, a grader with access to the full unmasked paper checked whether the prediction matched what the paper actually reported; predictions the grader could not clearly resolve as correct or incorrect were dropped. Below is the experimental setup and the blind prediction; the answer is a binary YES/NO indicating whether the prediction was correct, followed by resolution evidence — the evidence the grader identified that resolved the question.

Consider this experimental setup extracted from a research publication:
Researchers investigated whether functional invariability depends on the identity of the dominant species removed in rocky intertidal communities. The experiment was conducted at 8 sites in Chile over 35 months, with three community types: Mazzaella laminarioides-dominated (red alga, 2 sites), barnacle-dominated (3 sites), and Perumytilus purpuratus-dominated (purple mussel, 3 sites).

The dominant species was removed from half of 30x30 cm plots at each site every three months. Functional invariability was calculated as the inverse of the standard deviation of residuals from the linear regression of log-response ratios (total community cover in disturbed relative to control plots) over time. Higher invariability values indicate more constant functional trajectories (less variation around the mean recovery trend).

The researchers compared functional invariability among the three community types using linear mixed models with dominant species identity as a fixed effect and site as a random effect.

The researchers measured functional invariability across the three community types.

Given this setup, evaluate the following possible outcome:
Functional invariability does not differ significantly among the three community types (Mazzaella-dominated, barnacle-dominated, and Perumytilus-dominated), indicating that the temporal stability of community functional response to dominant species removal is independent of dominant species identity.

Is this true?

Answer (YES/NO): YES